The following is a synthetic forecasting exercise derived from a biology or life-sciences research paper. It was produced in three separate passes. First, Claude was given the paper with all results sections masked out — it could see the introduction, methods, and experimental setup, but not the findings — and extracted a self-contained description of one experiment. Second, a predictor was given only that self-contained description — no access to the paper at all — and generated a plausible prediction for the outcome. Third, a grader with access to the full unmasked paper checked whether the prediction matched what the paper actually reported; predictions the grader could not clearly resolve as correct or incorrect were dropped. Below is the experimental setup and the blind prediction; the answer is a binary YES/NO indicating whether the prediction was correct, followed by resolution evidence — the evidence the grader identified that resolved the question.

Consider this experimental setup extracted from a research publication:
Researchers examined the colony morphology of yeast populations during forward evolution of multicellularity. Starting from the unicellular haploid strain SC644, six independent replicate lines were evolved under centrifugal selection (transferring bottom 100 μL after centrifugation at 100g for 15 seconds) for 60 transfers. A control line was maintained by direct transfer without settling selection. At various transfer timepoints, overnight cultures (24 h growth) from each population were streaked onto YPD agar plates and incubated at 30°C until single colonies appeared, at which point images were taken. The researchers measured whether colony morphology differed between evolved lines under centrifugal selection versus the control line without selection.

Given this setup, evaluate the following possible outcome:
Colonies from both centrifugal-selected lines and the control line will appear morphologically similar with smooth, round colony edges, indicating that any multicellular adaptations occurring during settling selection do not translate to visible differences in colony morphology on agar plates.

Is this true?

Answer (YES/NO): NO